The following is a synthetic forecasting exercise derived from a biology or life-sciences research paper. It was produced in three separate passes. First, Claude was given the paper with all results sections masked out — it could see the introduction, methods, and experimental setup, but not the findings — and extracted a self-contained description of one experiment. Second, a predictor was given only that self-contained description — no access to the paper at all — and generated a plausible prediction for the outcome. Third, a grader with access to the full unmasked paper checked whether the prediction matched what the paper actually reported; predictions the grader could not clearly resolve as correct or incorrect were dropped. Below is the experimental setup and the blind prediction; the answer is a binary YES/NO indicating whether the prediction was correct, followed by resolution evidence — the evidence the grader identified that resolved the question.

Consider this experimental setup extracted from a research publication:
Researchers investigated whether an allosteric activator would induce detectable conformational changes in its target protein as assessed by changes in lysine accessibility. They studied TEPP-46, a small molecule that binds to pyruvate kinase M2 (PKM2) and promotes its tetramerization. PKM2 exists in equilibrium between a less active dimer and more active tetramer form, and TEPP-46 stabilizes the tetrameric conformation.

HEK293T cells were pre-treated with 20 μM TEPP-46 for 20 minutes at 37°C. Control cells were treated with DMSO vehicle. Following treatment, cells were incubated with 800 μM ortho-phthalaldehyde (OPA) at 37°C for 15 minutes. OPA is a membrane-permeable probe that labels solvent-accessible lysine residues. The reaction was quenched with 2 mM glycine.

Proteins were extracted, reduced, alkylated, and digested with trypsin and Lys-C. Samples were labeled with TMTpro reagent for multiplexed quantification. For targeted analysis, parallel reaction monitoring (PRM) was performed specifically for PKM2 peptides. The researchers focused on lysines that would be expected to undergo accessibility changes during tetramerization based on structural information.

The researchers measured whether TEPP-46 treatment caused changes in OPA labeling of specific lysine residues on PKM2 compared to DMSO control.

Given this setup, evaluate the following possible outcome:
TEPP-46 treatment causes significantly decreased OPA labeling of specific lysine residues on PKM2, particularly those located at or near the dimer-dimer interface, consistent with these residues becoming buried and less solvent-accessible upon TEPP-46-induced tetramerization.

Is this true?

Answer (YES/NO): YES